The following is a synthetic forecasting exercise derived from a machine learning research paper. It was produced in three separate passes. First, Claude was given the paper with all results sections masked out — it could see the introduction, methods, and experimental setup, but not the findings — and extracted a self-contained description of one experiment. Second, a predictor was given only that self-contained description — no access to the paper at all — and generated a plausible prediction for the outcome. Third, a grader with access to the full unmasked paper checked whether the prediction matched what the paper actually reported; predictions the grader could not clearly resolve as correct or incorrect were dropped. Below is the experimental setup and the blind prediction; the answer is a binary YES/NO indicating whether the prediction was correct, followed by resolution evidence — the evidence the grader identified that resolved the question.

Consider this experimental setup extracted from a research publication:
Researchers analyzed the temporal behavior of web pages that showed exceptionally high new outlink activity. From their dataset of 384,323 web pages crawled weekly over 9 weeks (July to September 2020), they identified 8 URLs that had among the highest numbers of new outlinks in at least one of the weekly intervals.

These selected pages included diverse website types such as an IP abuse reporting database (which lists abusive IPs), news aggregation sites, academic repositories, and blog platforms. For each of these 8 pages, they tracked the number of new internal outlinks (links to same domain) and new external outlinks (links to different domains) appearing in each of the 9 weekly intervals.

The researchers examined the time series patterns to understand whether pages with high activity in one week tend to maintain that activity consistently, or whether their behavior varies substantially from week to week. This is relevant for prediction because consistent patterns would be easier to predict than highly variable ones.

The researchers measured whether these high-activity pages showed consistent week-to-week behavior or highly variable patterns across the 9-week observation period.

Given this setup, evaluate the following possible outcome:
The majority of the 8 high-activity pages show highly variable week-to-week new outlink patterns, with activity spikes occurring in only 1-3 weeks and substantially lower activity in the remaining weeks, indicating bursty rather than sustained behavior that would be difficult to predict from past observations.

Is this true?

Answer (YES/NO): YES